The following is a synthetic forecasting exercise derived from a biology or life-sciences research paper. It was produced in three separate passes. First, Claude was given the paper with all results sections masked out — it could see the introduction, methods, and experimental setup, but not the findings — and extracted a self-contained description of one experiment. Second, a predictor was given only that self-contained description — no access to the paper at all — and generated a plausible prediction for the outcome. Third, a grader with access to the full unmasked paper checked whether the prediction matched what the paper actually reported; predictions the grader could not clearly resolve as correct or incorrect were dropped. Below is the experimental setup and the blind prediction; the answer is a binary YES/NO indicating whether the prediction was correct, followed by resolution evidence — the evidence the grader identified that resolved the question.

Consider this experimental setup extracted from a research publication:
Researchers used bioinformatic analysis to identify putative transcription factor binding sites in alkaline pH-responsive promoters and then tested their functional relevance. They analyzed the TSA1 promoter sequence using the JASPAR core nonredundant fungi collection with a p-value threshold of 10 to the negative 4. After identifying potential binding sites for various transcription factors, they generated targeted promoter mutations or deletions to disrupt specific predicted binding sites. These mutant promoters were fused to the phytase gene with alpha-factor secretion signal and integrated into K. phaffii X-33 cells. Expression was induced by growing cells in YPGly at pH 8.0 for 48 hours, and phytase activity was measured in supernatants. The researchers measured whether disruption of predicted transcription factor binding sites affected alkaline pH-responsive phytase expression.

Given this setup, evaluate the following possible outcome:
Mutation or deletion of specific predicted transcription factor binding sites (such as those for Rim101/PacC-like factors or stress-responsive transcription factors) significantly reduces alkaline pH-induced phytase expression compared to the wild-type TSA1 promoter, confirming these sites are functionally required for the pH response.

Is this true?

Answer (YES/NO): NO